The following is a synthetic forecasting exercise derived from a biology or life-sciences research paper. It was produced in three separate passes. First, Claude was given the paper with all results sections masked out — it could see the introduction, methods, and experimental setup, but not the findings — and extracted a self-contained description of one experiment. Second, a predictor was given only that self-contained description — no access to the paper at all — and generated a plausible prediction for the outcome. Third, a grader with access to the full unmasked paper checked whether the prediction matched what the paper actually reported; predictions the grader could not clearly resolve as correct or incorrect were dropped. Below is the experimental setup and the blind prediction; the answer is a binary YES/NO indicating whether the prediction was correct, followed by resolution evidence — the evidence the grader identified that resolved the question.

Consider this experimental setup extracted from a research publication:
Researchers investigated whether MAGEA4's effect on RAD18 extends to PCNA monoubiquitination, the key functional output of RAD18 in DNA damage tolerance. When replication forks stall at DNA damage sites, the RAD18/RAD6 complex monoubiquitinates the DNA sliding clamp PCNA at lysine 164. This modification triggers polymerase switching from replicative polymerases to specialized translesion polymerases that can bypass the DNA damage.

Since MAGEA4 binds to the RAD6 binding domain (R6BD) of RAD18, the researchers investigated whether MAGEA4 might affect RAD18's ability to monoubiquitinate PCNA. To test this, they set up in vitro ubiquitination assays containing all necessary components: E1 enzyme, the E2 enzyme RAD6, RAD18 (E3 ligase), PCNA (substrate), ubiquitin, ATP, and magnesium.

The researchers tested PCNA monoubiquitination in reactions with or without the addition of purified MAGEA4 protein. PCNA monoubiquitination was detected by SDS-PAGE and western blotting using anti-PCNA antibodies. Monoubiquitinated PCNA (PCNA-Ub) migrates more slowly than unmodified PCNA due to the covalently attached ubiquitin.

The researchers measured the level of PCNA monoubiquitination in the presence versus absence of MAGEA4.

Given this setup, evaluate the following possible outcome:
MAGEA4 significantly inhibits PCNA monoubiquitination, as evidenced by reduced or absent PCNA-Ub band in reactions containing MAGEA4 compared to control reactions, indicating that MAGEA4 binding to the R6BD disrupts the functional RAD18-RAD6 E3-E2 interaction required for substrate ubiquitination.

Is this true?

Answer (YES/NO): NO